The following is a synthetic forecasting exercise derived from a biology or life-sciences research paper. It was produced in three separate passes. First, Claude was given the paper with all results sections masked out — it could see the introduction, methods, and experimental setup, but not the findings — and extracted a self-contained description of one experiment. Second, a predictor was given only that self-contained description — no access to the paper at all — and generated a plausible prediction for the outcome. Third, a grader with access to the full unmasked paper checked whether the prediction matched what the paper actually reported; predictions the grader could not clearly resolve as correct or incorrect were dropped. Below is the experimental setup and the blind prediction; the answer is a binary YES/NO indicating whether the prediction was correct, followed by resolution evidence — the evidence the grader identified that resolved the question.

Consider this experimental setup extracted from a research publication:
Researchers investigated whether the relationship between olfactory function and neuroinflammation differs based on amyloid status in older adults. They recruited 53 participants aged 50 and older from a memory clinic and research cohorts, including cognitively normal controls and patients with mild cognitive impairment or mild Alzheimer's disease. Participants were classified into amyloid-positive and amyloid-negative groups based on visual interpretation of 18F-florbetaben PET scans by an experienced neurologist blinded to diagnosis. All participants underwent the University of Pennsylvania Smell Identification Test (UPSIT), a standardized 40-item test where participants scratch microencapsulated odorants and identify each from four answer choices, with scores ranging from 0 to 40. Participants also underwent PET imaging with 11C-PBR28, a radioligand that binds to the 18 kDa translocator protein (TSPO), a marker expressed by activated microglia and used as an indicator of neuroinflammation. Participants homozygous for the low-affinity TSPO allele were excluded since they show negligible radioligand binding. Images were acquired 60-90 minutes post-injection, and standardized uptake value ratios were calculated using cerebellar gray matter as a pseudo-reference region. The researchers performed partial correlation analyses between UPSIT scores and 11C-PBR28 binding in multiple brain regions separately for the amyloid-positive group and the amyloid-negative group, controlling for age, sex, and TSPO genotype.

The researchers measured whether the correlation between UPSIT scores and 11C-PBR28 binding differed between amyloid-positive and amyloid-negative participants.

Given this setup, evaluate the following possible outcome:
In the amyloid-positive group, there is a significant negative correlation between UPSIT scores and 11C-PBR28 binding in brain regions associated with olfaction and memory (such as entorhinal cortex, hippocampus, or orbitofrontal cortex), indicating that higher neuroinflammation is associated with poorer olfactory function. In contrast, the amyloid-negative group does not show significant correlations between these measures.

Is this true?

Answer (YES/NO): YES